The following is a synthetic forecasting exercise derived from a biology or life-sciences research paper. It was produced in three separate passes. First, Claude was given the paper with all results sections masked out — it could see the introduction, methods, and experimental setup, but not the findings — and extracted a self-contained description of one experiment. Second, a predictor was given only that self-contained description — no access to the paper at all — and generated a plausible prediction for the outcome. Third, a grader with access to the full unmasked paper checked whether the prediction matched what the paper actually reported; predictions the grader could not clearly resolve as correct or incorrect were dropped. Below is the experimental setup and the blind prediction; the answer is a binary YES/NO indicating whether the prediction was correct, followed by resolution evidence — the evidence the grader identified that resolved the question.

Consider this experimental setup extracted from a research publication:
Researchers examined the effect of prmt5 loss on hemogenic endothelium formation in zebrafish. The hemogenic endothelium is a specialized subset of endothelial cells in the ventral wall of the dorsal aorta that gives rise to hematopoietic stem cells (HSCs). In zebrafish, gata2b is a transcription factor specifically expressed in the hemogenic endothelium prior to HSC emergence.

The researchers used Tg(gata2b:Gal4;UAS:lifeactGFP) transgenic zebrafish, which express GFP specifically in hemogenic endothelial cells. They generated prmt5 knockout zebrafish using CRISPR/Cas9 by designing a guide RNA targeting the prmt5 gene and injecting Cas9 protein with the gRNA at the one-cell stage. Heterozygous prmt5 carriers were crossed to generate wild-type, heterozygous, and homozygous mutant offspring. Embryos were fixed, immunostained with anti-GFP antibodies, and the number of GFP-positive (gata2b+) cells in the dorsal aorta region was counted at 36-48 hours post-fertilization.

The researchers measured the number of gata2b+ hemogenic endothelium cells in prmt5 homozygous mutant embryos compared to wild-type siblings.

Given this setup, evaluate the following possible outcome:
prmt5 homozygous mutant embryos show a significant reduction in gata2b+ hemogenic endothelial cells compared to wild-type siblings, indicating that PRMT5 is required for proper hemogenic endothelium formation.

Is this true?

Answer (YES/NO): NO